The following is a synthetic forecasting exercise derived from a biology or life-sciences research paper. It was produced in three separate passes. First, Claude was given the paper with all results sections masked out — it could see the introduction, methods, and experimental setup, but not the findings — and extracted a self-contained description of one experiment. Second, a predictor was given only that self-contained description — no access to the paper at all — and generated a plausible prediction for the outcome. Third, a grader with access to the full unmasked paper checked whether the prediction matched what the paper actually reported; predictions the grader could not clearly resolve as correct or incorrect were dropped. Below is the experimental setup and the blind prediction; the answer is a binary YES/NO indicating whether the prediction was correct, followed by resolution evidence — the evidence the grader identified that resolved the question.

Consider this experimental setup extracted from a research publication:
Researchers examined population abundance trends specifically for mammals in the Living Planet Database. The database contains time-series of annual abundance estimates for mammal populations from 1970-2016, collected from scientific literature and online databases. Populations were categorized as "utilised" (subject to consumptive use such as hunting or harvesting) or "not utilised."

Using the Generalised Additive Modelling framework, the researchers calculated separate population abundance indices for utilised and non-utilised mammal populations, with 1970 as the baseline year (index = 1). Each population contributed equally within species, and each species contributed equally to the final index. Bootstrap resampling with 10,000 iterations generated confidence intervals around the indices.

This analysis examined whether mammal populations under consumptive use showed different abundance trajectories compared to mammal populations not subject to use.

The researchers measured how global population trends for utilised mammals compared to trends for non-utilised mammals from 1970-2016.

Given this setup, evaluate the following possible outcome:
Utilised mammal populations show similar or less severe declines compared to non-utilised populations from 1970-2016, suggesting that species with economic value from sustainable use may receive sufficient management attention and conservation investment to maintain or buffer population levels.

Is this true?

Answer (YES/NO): NO